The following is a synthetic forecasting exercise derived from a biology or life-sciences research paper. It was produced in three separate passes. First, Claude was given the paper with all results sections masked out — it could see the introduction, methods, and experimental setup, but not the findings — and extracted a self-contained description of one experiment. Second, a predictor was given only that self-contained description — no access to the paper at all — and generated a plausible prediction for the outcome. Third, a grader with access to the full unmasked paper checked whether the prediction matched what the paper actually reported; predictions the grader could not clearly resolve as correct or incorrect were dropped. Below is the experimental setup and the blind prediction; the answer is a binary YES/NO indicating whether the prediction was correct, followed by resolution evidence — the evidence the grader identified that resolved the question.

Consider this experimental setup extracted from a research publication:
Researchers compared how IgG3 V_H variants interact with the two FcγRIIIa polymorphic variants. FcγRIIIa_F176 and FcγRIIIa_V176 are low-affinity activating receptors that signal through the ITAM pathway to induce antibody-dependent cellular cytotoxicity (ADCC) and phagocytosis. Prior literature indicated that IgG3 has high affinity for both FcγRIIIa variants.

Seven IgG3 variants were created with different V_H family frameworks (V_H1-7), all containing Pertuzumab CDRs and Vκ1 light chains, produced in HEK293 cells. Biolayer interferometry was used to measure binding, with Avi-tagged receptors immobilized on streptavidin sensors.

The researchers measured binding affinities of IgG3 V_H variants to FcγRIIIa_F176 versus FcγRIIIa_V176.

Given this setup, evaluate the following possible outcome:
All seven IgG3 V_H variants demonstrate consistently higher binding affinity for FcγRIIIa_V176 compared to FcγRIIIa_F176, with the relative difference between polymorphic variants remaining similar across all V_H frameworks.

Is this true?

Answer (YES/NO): NO